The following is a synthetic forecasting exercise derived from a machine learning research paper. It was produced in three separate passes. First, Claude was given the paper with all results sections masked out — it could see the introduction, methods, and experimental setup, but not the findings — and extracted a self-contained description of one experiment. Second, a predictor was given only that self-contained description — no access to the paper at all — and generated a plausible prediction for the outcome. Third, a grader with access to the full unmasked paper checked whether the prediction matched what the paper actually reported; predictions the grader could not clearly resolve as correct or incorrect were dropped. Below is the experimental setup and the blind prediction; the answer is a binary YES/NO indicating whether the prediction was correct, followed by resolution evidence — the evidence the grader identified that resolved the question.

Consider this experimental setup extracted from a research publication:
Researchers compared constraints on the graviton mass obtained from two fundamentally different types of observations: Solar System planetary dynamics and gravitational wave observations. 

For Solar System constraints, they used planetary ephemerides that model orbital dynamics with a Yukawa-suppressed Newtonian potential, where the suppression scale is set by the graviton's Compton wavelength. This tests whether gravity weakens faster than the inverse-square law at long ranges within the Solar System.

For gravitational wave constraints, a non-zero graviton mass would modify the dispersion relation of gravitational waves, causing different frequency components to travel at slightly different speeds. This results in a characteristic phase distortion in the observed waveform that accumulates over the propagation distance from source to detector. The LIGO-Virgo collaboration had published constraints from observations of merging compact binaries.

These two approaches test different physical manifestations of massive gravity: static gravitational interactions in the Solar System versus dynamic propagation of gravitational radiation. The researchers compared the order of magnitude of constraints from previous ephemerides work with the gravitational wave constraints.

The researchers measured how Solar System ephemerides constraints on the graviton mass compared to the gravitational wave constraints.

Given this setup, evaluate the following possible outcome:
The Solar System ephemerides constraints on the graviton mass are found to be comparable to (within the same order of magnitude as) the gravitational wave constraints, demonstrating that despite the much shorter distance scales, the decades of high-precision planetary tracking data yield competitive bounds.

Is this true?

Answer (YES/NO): NO